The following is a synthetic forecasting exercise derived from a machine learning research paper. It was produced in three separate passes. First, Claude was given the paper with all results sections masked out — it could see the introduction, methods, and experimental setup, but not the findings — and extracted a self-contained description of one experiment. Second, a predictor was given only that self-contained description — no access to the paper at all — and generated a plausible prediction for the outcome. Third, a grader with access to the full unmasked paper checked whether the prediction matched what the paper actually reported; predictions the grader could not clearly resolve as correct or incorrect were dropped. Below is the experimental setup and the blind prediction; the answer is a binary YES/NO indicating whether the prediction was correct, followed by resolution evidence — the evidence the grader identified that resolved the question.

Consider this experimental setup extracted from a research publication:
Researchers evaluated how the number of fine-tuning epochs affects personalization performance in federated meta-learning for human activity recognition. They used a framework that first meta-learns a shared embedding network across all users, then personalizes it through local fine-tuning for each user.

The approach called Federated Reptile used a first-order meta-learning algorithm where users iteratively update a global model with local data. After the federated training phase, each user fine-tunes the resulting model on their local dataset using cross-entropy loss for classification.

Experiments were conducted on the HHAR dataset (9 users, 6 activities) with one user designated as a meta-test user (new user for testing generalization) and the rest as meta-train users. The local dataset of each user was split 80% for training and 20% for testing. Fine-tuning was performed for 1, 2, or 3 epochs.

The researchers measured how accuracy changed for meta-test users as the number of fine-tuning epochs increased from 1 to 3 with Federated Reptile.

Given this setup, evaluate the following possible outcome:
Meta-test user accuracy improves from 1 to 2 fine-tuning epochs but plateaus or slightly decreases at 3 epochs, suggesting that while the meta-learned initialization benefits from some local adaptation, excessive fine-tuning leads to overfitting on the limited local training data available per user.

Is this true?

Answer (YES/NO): NO